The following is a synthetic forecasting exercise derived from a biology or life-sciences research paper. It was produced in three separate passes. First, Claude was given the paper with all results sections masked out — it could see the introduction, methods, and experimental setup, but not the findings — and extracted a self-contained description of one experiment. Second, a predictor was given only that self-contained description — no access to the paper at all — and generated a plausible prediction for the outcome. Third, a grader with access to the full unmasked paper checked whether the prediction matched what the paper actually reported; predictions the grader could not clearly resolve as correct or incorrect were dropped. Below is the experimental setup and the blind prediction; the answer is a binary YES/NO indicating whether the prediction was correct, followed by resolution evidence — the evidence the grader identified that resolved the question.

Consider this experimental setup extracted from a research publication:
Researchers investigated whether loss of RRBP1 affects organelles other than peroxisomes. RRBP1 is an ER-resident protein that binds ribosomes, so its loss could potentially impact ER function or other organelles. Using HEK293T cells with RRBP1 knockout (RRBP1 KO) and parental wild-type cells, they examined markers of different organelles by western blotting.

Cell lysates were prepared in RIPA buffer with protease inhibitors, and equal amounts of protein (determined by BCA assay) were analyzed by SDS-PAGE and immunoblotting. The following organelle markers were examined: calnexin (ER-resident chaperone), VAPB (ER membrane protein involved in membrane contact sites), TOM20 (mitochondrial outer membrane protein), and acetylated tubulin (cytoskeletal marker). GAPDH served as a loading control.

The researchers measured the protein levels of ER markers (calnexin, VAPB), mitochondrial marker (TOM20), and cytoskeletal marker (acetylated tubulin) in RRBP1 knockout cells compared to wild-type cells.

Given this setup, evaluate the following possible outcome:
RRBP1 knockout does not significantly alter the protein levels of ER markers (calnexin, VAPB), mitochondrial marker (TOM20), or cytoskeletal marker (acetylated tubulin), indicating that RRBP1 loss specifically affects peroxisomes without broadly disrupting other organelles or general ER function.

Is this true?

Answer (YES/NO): NO